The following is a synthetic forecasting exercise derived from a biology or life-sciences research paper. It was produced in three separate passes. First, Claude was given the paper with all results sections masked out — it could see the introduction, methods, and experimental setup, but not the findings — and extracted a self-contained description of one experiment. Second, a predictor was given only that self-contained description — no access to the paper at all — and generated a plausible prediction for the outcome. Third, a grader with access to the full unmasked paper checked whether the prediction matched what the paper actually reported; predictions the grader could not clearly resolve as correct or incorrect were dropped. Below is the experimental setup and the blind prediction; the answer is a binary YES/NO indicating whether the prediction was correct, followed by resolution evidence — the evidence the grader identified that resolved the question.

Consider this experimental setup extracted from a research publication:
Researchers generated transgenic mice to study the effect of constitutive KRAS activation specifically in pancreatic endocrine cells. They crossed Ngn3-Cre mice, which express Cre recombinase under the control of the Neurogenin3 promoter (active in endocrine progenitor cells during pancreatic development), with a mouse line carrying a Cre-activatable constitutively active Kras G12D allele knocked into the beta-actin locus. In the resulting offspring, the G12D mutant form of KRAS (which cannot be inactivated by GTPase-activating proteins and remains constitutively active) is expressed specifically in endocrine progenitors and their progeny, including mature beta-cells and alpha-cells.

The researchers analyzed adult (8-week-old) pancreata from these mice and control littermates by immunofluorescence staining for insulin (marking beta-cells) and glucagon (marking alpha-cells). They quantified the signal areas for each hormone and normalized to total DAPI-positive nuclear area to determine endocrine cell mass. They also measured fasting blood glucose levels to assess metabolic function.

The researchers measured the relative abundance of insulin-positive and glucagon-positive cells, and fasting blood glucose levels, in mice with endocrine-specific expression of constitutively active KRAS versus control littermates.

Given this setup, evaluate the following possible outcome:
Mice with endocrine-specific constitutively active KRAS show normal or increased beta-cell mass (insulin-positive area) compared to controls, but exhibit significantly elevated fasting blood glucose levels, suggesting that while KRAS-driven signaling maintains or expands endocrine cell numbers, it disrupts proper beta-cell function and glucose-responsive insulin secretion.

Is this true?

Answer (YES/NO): NO